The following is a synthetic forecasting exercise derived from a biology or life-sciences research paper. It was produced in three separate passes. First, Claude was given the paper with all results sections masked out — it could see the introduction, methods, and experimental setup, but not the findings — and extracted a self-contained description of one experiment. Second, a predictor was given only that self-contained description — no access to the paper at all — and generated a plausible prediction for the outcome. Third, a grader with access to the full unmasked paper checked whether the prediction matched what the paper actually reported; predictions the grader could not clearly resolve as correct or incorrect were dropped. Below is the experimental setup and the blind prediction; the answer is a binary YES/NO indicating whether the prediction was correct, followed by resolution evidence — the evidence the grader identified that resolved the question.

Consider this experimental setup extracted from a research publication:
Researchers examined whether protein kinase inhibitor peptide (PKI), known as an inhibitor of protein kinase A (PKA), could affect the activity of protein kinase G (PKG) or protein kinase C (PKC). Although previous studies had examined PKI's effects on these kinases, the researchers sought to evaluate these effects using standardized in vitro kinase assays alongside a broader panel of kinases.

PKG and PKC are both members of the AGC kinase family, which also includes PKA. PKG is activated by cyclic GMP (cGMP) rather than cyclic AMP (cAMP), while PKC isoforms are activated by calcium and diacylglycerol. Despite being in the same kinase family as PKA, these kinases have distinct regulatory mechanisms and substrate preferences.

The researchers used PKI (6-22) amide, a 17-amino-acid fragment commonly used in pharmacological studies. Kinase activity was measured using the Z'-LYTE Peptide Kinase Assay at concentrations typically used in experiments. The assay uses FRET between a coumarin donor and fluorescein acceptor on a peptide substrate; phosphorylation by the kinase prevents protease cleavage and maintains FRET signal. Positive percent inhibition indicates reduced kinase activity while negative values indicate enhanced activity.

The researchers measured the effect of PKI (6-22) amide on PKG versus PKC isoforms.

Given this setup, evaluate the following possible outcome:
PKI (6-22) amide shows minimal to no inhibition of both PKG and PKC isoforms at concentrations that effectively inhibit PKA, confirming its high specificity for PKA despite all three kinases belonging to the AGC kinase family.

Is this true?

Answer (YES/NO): NO